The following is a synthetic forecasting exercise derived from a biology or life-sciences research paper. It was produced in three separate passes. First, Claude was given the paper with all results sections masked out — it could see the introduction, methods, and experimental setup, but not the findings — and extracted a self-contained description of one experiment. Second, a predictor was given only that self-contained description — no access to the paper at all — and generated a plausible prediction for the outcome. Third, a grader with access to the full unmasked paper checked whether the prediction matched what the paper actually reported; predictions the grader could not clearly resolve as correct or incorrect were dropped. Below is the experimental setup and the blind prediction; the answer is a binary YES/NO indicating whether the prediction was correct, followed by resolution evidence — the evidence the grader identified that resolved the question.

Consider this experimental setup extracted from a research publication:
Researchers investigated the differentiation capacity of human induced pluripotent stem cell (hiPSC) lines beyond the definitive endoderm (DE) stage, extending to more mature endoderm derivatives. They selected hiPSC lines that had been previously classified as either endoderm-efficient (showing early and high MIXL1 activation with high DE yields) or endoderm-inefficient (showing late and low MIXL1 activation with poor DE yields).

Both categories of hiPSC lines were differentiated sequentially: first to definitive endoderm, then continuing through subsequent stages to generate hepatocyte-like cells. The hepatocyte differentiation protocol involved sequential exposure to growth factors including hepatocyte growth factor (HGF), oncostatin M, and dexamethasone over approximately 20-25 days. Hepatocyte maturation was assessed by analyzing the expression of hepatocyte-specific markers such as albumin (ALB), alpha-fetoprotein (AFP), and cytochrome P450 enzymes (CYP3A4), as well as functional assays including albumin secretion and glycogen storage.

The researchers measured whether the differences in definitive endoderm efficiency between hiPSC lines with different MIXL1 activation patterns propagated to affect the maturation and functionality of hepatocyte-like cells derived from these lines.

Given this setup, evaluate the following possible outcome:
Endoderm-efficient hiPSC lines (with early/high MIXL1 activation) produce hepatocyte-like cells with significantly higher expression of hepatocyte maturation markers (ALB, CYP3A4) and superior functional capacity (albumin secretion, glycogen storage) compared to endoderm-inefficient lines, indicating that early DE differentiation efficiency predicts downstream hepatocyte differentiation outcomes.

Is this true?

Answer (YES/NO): NO